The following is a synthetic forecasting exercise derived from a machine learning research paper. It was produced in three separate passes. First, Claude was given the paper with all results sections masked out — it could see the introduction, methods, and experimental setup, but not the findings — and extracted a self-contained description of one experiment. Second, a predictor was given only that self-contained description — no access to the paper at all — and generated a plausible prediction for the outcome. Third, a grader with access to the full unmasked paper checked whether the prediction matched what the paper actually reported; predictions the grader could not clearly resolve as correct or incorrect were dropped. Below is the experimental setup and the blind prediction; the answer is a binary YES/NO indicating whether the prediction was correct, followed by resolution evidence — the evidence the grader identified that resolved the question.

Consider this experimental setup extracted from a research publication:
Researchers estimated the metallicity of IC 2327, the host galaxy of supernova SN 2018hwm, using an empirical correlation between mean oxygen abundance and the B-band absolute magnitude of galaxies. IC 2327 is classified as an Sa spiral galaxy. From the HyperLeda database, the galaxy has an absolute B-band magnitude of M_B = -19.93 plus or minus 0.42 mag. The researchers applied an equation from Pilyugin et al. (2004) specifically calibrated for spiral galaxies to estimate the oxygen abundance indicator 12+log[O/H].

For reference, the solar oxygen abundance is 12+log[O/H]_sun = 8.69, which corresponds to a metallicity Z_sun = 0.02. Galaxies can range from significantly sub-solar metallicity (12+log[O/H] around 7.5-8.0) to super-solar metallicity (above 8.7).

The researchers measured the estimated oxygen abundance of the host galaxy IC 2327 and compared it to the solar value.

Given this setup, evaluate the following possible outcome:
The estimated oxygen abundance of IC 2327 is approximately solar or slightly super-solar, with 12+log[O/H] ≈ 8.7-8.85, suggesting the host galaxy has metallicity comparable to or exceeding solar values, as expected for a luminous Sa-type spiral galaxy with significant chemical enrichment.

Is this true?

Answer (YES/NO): NO